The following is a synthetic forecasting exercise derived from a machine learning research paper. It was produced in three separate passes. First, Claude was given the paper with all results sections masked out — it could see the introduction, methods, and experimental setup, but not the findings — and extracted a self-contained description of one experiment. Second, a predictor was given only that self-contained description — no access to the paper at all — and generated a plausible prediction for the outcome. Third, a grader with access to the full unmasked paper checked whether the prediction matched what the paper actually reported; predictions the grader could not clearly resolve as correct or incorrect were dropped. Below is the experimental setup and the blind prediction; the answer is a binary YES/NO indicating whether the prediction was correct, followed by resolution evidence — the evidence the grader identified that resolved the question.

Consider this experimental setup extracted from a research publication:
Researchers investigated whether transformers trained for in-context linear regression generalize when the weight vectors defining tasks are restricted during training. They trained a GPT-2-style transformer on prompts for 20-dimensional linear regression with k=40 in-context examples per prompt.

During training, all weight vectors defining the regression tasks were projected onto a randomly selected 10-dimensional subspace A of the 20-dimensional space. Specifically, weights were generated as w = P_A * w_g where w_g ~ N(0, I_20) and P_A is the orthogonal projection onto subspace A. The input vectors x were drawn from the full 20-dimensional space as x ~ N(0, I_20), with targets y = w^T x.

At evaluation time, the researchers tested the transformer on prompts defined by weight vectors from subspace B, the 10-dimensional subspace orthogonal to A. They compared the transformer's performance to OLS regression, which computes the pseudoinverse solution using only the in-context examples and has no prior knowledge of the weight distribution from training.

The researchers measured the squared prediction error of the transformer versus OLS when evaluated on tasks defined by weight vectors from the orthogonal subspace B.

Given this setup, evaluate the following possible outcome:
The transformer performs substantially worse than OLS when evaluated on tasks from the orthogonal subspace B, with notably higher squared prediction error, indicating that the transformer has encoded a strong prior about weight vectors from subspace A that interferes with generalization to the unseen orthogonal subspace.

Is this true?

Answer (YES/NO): YES